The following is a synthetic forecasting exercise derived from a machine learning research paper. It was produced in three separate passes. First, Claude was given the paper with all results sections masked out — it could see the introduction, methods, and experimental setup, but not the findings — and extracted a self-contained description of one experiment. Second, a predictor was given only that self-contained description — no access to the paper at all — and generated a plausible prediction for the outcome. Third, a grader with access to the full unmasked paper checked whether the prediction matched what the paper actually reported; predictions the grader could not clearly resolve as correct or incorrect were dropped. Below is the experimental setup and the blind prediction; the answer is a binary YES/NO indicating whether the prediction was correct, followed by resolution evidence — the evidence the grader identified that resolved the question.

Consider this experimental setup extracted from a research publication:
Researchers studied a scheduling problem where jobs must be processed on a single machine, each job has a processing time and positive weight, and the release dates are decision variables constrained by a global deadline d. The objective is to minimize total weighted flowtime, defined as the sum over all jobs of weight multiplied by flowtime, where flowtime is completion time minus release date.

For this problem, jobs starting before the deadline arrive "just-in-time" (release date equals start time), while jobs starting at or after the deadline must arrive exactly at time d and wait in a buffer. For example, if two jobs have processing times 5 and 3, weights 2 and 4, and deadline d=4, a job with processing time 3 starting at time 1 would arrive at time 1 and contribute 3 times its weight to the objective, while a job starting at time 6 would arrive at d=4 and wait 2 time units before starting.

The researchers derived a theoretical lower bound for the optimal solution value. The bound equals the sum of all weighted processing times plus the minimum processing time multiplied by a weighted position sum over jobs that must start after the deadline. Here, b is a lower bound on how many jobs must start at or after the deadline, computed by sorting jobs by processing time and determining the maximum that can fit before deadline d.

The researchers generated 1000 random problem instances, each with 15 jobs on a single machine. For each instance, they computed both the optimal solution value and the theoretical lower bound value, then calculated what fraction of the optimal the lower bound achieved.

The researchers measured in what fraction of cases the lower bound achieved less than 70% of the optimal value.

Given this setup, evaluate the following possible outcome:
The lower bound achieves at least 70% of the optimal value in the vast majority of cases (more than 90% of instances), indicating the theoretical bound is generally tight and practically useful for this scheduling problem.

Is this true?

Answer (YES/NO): NO